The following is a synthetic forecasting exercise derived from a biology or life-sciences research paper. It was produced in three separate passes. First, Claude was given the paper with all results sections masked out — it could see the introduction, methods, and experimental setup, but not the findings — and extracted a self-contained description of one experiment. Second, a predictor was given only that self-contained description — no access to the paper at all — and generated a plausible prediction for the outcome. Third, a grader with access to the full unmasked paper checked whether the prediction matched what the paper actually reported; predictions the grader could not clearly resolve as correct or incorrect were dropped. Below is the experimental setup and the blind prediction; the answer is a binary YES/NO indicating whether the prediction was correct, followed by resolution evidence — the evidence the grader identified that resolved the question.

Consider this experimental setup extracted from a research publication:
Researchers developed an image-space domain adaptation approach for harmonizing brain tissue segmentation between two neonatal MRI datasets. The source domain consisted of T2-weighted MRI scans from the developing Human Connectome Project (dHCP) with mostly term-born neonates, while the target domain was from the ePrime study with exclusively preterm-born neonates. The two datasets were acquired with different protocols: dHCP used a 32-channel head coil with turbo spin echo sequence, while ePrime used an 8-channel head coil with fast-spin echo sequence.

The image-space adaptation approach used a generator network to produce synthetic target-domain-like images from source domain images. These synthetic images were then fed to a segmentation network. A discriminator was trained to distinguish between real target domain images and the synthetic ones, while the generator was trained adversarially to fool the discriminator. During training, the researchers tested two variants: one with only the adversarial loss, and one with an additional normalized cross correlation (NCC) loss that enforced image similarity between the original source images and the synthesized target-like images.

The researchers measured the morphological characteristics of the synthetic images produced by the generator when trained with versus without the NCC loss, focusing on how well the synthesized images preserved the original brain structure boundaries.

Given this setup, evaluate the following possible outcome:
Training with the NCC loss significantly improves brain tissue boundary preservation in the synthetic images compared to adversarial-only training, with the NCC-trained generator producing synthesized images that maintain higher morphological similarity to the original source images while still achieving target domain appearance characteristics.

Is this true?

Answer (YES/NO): YES